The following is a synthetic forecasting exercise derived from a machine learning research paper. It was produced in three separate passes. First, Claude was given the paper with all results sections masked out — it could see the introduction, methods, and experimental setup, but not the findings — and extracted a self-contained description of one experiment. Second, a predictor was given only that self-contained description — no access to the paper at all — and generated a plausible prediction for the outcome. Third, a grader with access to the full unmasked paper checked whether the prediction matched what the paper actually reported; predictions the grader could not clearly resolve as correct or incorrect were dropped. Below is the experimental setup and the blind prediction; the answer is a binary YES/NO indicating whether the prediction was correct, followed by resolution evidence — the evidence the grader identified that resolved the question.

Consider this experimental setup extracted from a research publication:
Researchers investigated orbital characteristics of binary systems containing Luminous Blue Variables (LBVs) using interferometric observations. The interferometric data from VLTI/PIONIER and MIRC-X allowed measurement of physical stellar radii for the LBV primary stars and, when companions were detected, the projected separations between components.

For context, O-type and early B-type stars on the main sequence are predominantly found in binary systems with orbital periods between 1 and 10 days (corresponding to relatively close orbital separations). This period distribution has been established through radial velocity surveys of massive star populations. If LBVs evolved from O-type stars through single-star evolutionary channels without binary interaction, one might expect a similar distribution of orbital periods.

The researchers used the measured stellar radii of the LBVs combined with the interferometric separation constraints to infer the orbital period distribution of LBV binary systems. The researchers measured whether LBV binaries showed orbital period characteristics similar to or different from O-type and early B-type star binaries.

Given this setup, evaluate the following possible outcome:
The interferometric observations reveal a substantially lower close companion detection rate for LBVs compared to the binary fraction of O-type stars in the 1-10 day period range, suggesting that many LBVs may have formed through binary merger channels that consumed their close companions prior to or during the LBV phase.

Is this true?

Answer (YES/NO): NO